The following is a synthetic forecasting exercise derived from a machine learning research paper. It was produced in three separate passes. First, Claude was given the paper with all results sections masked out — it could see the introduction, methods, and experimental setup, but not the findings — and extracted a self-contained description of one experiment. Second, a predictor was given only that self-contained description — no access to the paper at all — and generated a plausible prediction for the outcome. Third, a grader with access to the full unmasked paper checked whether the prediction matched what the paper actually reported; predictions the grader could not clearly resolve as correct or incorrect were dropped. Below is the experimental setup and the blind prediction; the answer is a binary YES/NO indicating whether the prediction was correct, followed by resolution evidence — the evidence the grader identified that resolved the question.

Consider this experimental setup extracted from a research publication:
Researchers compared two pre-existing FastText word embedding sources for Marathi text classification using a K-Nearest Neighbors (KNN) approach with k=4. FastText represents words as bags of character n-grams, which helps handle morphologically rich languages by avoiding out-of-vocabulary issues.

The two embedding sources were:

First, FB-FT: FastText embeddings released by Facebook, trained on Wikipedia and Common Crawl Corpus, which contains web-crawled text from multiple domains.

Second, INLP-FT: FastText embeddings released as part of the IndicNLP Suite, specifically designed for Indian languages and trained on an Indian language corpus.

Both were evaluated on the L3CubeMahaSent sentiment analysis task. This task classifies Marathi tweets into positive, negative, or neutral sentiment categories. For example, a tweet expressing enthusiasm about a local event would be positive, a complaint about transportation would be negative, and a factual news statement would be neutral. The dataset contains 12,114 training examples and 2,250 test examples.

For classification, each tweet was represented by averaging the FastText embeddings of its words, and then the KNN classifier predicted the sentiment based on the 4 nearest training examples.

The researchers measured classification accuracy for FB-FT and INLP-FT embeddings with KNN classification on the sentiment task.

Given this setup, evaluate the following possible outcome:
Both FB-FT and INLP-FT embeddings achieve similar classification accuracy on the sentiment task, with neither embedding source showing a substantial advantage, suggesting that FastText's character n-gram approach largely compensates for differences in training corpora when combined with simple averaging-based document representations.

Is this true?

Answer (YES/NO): YES